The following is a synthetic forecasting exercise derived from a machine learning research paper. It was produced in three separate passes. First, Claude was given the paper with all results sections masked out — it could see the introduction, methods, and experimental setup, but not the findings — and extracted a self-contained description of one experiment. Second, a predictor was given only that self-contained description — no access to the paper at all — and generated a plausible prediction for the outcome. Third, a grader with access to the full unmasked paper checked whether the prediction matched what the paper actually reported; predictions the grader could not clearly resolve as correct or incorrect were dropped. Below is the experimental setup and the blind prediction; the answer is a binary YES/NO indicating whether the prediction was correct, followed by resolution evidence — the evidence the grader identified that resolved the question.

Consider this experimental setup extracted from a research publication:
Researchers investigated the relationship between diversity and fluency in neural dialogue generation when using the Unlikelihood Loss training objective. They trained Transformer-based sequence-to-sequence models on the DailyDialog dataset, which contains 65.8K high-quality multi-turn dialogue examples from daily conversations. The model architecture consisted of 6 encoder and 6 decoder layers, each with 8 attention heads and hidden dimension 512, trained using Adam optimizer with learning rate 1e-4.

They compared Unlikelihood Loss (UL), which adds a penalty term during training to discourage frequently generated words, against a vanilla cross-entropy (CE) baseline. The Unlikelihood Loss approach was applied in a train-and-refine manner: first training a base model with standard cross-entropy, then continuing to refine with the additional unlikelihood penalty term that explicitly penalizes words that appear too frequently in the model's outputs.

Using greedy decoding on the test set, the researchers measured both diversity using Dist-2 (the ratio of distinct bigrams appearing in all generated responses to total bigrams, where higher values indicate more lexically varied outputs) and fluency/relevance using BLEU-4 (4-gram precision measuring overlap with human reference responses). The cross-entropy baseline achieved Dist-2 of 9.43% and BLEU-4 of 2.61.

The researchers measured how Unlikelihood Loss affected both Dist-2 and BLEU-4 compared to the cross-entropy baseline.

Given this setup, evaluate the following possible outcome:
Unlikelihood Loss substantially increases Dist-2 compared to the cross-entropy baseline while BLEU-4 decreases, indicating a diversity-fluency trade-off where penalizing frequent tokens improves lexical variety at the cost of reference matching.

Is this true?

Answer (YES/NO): NO